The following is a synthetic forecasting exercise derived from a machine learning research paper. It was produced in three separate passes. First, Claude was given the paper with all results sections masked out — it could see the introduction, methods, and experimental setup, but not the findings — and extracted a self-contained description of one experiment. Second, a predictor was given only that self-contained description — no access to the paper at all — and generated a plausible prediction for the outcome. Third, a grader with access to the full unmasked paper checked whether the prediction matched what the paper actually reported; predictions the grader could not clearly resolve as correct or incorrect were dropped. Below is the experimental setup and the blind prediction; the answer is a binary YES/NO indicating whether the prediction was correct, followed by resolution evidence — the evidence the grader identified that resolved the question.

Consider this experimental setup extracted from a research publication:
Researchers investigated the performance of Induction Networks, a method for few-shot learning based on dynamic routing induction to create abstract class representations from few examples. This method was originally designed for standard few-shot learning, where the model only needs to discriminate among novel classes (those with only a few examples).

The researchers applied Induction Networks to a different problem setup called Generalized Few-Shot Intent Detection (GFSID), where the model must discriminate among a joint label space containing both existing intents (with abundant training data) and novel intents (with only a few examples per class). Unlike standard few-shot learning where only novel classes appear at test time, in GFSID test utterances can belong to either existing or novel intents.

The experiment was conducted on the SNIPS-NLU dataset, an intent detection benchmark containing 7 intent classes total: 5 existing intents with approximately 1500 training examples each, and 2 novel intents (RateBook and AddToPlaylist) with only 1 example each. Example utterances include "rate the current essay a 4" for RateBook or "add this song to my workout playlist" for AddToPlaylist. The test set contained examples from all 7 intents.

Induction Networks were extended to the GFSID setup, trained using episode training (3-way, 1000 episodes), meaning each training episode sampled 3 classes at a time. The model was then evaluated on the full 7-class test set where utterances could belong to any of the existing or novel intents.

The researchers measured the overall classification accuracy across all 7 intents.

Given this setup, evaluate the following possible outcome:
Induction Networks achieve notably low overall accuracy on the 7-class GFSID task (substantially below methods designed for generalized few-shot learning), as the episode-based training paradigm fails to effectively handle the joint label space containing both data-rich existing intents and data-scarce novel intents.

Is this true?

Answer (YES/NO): YES